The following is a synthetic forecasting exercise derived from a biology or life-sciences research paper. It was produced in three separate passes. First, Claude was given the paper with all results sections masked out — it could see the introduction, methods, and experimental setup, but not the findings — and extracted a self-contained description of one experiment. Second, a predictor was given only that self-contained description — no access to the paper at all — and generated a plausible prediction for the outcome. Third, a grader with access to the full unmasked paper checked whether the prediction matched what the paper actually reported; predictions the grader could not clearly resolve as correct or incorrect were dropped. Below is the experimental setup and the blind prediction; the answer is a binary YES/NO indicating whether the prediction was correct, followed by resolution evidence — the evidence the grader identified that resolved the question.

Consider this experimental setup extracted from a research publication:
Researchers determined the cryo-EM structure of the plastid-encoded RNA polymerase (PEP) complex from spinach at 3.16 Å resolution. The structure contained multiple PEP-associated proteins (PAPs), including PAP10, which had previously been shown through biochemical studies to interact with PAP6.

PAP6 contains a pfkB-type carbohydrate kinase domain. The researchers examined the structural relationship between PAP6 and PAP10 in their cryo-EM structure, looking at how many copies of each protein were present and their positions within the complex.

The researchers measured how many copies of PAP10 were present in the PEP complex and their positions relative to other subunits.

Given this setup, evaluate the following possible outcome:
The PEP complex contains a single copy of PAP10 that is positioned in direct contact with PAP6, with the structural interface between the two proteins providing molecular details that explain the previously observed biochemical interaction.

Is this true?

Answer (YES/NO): NO